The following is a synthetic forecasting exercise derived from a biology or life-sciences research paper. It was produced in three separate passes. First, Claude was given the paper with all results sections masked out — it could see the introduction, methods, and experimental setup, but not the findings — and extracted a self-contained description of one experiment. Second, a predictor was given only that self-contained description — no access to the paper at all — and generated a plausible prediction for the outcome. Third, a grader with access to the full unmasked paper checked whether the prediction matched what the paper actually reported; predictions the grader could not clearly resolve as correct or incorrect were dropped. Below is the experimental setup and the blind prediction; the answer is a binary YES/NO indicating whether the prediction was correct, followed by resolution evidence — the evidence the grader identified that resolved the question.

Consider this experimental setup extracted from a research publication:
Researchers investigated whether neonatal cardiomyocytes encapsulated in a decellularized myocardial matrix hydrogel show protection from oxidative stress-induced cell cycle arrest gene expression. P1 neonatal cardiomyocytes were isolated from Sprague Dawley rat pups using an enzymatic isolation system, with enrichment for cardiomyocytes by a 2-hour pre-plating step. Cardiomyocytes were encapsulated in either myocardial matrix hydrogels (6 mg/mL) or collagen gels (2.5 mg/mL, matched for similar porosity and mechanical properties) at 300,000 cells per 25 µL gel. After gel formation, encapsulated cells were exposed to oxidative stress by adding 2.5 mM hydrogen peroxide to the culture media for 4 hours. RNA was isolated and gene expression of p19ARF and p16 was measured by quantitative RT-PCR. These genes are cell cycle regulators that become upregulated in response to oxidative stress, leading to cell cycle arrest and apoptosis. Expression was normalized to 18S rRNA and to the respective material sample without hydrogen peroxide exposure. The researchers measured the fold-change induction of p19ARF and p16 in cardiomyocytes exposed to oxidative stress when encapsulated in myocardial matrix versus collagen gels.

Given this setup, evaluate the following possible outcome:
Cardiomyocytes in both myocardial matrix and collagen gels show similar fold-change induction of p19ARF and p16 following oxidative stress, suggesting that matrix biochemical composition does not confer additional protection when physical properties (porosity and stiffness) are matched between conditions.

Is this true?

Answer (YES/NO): NO